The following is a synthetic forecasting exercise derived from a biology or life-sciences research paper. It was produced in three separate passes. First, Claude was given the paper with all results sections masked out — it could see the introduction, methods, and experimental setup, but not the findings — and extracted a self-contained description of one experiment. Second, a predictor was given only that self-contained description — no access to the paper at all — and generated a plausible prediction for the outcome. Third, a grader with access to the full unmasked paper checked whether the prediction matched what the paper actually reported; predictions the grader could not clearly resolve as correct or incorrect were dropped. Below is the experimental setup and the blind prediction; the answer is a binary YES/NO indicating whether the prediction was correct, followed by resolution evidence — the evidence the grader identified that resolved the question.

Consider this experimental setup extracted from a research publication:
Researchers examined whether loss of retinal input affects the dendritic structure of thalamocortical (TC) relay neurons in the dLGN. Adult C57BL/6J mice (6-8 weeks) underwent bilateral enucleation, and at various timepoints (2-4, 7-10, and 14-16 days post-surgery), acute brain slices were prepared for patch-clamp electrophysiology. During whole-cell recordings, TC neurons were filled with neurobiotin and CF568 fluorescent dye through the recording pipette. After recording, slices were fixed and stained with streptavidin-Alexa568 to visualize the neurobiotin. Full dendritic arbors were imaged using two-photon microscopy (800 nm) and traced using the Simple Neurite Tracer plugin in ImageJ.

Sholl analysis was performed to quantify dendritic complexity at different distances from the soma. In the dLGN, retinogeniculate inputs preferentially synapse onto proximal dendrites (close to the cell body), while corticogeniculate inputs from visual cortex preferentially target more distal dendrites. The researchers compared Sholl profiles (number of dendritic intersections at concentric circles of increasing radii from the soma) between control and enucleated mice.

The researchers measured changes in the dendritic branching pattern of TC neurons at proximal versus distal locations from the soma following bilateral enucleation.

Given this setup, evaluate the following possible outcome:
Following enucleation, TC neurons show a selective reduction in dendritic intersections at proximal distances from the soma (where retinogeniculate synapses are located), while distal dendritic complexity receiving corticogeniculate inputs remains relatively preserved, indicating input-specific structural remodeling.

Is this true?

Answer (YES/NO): YES